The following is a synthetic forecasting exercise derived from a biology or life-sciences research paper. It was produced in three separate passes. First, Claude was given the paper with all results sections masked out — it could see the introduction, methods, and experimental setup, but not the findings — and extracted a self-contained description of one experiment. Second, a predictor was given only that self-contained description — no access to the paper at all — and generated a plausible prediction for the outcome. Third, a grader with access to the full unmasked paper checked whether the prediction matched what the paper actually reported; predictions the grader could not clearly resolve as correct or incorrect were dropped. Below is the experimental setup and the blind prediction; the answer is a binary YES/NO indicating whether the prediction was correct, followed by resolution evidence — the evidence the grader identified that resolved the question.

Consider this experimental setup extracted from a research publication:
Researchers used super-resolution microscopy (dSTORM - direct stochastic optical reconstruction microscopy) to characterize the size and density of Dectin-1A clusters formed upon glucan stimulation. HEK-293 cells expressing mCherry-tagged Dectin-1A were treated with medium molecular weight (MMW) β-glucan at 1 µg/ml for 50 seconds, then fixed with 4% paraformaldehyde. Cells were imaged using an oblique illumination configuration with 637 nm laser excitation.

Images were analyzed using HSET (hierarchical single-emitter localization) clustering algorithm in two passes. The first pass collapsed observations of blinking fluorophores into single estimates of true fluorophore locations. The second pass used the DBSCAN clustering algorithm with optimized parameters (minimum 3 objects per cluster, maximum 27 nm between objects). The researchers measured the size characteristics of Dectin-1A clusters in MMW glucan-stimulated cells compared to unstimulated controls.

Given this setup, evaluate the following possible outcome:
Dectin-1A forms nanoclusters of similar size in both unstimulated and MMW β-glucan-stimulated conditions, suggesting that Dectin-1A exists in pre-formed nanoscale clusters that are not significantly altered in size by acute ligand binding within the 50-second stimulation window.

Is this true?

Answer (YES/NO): NO